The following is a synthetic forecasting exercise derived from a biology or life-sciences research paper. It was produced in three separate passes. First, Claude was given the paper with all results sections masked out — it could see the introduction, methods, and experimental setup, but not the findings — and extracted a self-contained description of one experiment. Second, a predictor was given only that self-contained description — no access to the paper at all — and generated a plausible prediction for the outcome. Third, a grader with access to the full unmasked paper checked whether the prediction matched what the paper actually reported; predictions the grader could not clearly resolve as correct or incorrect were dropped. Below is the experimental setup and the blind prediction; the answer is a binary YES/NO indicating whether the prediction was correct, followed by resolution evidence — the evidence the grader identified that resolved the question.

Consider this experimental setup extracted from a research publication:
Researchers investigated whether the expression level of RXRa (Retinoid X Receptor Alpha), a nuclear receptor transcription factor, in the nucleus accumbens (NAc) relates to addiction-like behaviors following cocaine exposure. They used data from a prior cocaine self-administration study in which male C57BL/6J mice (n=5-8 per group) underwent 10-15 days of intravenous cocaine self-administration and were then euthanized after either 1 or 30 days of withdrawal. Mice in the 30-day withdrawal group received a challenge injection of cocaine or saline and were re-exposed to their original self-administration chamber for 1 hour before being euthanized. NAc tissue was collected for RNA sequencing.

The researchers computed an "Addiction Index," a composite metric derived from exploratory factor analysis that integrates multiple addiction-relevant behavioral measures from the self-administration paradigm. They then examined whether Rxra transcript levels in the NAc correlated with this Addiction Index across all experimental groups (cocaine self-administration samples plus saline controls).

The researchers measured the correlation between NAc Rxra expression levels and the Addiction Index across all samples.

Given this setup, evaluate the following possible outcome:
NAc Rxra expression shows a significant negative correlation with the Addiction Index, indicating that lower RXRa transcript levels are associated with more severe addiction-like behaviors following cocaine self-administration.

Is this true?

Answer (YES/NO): NO